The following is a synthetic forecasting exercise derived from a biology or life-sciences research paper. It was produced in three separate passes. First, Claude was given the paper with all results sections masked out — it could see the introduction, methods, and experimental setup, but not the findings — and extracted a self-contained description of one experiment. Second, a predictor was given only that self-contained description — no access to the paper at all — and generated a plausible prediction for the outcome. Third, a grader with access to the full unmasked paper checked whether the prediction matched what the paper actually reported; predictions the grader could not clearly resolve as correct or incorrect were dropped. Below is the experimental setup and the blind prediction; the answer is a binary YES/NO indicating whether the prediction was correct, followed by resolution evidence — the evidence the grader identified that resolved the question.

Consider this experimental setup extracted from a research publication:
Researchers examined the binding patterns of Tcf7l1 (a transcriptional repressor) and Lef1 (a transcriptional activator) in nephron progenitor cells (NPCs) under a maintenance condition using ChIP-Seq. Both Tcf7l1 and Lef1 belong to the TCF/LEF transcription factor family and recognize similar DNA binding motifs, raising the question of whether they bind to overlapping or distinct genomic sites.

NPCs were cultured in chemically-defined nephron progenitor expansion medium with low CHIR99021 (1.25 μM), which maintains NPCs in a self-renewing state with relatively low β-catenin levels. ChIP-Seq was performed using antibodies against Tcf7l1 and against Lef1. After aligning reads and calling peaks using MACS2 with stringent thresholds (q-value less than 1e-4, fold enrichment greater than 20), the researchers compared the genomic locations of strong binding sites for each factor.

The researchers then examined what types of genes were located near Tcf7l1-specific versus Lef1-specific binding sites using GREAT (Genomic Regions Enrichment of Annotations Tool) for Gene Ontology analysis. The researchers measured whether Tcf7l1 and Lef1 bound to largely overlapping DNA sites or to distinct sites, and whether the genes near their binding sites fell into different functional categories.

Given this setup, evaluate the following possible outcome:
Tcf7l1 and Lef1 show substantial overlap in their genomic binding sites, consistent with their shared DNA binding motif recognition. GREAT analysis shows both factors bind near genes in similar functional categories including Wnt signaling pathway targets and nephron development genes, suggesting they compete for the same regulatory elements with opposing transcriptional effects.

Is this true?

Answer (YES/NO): YES